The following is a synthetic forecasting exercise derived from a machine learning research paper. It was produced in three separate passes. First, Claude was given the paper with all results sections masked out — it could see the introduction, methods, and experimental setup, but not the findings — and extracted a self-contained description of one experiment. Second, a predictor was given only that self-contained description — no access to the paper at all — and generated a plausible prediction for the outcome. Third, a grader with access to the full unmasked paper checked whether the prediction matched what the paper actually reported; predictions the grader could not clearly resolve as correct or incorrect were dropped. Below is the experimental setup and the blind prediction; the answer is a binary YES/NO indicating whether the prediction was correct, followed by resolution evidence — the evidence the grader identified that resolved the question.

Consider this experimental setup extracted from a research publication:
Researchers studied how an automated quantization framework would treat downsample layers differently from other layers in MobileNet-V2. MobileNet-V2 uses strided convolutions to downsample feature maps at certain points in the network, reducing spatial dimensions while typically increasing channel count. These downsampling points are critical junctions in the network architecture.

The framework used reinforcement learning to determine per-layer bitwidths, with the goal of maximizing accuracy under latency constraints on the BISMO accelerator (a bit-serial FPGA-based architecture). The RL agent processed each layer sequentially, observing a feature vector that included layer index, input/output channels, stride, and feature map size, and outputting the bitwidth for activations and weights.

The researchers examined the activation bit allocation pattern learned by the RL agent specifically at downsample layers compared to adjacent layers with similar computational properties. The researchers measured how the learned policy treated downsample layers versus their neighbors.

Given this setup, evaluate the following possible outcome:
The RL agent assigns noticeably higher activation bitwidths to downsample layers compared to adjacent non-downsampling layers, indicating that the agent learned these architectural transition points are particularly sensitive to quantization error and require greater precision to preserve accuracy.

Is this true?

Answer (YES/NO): YES